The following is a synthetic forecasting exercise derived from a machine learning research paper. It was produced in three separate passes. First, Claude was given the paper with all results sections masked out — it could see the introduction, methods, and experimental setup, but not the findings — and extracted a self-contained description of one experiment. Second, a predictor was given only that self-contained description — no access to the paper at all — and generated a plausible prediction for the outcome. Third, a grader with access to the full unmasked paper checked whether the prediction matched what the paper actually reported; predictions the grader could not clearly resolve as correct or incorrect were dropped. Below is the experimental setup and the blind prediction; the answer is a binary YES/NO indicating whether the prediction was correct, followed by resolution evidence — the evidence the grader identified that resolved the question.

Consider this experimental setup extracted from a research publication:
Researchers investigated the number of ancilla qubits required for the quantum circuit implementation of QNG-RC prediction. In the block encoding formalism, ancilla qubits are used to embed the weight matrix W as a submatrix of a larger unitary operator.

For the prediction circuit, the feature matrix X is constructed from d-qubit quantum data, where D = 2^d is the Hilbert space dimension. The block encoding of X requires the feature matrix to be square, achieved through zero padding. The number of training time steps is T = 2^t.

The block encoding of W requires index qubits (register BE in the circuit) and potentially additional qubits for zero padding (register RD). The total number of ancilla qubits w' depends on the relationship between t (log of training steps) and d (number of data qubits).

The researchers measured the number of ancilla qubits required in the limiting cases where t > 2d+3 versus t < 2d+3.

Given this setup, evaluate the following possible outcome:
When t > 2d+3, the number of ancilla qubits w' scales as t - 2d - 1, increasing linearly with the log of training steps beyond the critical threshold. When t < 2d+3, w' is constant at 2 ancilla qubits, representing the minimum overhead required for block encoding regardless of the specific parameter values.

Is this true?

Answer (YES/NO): NO